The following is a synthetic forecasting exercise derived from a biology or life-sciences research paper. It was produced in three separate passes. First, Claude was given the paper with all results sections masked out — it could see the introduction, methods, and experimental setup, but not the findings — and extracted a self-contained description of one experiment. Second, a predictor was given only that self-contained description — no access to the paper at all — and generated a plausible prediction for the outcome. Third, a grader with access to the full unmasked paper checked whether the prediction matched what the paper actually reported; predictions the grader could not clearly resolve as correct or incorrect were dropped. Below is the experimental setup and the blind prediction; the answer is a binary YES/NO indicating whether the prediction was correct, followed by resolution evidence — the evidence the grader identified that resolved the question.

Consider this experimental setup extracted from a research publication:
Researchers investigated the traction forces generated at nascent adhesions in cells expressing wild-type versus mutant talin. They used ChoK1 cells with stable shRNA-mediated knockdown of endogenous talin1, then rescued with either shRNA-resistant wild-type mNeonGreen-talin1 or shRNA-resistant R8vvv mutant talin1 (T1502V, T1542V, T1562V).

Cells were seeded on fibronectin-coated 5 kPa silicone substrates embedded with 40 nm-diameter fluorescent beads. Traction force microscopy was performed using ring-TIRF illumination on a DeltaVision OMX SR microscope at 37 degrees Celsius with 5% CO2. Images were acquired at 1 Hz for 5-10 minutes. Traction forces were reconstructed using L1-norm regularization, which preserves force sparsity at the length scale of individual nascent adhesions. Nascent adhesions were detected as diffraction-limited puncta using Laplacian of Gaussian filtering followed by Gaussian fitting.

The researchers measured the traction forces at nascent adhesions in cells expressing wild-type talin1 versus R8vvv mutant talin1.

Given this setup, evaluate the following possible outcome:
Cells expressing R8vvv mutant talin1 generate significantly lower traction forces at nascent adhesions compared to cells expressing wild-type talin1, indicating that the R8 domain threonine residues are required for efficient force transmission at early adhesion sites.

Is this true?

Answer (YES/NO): YES